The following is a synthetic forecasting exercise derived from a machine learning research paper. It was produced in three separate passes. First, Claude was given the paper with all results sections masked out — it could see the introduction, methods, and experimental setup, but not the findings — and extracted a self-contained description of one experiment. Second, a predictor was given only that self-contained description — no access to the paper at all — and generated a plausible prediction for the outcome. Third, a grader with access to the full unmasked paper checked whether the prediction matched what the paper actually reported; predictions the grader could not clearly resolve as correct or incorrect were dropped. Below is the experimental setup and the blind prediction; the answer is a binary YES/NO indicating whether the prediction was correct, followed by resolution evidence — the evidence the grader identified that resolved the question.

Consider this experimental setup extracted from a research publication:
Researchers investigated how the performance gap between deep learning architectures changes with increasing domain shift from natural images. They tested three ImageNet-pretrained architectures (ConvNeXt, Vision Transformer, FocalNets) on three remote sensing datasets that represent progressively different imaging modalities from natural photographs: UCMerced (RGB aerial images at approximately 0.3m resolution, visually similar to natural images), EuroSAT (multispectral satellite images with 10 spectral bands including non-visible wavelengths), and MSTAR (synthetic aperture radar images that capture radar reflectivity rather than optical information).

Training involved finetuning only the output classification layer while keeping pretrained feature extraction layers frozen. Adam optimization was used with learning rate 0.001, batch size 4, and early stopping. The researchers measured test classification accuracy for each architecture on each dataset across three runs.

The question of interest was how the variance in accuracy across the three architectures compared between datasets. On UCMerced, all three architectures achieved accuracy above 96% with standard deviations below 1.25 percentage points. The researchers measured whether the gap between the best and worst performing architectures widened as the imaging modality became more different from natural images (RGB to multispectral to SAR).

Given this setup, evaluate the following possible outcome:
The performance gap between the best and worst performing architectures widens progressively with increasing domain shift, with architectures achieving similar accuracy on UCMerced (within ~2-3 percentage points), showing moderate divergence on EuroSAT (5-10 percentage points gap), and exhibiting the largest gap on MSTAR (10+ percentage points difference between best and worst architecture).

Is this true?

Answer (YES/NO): YES